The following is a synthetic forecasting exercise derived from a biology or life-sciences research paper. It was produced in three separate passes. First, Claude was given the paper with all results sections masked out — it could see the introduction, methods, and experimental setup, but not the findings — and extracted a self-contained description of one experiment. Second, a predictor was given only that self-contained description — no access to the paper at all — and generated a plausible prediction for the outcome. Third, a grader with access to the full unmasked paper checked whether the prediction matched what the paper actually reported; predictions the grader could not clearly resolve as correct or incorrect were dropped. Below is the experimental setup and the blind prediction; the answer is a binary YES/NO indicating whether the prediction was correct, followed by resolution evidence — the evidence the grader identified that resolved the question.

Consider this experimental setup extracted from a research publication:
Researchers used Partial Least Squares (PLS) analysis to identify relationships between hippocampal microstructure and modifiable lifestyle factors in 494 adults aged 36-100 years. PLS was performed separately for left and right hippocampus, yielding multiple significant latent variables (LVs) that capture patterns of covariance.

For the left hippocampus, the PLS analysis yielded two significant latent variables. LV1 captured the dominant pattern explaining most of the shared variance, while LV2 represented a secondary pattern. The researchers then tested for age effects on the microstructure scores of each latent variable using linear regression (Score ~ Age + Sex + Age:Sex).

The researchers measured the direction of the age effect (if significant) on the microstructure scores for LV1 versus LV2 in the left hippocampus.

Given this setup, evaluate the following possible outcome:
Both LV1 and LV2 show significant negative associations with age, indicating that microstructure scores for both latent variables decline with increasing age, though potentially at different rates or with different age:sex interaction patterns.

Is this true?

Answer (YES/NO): NO